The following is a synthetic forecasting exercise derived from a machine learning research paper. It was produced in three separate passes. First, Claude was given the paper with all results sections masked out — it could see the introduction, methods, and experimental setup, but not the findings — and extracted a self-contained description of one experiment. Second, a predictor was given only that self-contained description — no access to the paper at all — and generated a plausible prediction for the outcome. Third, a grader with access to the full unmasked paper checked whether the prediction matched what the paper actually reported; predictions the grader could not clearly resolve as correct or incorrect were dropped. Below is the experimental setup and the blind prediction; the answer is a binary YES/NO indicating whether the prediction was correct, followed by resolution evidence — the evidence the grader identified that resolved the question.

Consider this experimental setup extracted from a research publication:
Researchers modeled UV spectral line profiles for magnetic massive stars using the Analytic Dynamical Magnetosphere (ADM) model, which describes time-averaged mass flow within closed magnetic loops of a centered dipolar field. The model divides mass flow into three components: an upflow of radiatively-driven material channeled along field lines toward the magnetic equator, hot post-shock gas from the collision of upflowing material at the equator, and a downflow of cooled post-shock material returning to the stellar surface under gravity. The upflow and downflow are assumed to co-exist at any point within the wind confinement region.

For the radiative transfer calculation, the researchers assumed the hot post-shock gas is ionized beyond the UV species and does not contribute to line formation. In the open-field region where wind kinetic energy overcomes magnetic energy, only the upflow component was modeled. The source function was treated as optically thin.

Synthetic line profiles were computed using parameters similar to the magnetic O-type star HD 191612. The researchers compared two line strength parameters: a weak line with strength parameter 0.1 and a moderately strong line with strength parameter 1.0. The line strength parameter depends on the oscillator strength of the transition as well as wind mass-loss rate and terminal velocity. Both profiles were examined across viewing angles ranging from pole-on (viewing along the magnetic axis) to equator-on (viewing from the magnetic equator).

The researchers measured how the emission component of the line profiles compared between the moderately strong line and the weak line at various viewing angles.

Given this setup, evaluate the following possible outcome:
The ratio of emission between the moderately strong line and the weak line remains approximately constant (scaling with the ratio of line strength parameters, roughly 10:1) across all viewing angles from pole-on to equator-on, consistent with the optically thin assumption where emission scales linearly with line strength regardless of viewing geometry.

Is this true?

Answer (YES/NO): NO